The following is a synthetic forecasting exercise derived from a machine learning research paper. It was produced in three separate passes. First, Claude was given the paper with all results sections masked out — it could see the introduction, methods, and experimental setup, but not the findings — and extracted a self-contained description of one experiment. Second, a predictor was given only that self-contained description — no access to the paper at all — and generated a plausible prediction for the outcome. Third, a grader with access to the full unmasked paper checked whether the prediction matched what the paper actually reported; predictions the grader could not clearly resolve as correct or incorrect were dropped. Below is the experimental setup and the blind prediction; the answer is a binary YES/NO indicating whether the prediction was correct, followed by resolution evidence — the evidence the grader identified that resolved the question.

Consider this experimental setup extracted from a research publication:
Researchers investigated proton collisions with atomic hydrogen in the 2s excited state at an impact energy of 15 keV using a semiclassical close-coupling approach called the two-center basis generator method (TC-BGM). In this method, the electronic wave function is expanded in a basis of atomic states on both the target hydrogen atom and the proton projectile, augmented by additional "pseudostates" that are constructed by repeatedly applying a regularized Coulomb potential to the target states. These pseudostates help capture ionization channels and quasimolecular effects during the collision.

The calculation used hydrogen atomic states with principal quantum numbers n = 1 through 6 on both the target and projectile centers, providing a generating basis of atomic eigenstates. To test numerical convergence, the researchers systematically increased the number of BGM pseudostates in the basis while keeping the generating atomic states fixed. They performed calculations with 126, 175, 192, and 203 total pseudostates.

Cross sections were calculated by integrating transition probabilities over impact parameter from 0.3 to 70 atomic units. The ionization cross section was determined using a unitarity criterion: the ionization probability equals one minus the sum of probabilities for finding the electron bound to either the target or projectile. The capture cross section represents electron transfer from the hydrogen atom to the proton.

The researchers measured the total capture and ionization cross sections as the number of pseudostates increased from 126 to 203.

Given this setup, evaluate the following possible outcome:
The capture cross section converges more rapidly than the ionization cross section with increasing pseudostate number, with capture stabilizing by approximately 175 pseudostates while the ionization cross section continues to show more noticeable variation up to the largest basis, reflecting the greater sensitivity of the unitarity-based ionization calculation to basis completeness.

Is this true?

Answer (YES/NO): YES